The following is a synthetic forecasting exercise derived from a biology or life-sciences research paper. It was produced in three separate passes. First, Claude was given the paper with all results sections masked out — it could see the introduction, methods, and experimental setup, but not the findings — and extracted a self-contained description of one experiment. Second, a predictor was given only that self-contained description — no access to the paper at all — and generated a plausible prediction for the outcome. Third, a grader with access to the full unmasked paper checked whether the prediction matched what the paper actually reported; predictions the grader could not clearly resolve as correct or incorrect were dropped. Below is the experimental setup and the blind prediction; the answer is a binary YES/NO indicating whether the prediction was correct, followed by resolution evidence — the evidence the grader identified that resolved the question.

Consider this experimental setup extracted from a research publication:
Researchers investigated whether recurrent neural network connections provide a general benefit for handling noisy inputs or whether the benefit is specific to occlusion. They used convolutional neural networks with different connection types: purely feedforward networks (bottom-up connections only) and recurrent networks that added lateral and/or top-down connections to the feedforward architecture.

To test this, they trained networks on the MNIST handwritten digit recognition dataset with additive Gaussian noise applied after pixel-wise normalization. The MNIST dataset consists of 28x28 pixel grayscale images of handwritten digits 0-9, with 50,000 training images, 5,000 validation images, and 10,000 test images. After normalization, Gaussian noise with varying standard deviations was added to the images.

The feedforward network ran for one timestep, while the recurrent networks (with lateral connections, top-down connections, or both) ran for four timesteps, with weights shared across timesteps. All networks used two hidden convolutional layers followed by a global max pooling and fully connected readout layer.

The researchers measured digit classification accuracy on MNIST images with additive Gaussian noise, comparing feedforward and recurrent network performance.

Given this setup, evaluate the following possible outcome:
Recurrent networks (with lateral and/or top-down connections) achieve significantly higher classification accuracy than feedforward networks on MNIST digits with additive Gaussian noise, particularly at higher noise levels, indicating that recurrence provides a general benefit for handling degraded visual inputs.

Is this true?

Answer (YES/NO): NO